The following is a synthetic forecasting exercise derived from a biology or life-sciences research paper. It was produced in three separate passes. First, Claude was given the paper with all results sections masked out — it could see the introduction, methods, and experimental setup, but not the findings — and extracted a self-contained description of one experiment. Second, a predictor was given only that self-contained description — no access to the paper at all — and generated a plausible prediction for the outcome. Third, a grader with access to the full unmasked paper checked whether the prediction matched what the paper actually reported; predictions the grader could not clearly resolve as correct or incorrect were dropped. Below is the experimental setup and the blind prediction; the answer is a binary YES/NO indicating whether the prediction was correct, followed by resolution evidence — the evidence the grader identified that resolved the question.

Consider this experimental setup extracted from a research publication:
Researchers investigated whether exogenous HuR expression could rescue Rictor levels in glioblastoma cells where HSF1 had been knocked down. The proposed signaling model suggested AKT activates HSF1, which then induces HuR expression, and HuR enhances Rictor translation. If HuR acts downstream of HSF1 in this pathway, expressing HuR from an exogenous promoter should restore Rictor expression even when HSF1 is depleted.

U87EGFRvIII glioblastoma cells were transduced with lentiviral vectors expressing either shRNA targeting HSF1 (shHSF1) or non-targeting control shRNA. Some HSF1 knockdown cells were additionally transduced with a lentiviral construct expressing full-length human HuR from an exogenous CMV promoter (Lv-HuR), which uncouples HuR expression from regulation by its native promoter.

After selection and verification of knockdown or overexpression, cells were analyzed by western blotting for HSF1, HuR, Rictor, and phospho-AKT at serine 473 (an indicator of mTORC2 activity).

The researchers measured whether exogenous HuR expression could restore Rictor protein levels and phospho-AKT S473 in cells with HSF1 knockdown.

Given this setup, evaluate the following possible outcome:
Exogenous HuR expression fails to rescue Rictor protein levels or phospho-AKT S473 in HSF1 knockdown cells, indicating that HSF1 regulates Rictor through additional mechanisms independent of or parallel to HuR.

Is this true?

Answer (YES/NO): NO